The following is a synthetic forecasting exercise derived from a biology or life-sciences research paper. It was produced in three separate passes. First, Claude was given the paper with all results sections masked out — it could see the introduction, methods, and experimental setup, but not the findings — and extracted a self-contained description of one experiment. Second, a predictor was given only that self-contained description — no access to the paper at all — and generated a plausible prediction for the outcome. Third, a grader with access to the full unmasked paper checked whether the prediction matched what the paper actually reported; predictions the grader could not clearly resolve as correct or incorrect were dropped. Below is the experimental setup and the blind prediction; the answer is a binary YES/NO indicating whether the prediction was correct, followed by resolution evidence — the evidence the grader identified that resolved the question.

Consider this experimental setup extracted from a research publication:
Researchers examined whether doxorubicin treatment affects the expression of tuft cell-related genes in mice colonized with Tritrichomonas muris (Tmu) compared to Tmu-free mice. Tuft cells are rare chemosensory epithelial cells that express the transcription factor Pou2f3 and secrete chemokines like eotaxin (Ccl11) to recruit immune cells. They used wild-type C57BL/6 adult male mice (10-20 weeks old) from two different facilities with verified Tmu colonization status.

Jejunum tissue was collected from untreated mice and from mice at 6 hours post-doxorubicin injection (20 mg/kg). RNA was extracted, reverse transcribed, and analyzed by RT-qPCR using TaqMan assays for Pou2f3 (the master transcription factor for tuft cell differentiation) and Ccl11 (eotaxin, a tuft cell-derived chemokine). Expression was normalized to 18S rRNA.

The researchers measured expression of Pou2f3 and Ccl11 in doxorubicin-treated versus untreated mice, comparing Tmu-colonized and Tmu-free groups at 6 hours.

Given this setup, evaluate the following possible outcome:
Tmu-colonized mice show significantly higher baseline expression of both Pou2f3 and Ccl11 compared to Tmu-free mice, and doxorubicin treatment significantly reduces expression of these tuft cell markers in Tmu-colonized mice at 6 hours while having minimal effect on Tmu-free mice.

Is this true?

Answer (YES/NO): NO